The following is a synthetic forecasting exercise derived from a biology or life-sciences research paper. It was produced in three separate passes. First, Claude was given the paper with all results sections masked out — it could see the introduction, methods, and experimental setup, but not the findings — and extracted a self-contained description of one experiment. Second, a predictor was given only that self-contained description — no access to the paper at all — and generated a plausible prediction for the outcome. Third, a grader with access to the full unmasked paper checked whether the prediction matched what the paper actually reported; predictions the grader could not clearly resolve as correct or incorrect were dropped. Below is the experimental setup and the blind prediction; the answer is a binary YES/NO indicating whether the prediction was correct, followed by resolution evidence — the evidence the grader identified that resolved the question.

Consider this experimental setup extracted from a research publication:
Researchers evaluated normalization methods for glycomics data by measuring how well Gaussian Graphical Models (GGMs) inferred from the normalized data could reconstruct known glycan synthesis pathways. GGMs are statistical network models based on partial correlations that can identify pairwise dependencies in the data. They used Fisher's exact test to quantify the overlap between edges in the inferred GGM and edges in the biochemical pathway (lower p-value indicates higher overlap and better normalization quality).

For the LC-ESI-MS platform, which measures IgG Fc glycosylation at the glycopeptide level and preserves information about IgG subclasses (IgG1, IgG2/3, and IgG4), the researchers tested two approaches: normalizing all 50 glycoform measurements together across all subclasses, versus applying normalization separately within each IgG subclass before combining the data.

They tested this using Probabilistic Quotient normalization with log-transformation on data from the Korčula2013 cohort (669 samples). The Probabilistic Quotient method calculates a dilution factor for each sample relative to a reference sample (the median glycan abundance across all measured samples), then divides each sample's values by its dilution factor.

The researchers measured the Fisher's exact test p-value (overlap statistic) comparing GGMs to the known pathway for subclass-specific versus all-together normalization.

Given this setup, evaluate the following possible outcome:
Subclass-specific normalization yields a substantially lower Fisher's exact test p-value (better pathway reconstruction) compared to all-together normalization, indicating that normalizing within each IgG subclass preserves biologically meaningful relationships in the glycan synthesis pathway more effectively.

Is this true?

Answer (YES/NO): NO